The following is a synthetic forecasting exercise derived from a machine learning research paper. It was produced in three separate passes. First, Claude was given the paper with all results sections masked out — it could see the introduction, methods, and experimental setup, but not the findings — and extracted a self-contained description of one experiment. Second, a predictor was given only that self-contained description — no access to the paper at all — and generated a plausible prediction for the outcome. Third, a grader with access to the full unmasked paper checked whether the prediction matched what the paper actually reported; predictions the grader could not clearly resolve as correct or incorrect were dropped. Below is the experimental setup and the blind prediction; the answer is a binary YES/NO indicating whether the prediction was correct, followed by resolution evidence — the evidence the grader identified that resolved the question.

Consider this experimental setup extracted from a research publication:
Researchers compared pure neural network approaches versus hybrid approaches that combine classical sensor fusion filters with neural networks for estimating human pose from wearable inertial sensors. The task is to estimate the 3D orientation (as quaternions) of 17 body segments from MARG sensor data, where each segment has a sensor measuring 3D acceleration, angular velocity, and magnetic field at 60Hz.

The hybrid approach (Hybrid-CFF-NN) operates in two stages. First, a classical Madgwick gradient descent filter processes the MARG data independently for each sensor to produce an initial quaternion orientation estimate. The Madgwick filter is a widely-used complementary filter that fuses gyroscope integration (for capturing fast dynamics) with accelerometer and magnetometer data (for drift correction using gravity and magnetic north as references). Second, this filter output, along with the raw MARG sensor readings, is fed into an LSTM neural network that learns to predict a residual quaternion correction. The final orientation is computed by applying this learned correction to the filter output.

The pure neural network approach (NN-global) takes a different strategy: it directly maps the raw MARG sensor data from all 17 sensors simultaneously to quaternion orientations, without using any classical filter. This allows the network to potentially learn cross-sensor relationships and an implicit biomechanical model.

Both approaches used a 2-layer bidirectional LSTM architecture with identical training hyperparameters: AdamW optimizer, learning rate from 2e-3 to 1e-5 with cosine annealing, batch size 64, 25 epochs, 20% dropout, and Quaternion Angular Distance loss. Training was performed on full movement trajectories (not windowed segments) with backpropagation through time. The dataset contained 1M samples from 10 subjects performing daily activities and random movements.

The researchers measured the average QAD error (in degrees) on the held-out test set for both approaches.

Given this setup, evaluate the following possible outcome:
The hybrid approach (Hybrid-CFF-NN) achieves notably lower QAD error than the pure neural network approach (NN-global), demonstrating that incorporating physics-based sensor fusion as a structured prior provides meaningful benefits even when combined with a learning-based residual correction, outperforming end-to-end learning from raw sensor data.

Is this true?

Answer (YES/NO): YES